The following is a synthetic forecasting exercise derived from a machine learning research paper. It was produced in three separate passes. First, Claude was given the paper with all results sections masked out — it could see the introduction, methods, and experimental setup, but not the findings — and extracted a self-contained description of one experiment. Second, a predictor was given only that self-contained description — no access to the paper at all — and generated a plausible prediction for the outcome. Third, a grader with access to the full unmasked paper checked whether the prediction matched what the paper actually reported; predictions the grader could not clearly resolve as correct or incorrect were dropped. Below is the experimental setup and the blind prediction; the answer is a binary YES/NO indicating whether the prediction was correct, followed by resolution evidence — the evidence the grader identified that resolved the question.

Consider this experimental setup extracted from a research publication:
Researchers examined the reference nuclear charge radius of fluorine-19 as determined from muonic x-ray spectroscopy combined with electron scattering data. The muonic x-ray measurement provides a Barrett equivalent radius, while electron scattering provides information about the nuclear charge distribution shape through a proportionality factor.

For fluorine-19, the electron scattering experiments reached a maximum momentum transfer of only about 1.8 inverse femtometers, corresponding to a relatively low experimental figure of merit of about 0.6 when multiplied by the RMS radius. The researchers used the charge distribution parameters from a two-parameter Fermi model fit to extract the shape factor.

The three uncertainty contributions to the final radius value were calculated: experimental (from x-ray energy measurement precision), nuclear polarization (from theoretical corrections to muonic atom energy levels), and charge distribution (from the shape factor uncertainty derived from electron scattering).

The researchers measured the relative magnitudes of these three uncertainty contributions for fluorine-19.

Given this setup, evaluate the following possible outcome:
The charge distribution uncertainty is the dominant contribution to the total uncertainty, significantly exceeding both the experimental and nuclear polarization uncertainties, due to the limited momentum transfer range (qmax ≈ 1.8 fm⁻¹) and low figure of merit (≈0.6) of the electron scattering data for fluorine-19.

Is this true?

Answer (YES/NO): NO